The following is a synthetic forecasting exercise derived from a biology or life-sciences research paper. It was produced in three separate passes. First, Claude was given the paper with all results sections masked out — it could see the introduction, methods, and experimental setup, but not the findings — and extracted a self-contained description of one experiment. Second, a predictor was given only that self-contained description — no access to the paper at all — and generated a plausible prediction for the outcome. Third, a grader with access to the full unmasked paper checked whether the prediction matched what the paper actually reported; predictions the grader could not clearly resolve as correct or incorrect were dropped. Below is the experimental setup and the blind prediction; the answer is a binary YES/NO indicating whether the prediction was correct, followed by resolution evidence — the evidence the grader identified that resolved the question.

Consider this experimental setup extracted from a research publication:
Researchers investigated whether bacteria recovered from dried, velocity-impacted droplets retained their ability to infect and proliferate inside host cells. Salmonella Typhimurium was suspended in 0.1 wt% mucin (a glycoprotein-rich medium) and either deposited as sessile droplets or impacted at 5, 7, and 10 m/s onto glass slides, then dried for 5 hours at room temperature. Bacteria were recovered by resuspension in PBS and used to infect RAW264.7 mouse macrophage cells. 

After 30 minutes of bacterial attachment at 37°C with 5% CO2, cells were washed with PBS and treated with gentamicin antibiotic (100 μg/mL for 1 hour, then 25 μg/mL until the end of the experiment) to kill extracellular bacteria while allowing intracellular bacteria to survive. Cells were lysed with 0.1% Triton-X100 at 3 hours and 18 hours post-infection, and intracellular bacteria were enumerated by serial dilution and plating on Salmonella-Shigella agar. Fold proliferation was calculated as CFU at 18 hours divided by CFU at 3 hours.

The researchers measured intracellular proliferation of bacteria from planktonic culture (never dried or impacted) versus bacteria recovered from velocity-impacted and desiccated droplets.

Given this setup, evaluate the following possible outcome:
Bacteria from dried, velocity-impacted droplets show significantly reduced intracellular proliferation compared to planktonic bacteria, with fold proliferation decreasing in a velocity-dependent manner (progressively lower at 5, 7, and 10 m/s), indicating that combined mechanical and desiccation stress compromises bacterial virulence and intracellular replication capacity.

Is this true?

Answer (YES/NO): NO